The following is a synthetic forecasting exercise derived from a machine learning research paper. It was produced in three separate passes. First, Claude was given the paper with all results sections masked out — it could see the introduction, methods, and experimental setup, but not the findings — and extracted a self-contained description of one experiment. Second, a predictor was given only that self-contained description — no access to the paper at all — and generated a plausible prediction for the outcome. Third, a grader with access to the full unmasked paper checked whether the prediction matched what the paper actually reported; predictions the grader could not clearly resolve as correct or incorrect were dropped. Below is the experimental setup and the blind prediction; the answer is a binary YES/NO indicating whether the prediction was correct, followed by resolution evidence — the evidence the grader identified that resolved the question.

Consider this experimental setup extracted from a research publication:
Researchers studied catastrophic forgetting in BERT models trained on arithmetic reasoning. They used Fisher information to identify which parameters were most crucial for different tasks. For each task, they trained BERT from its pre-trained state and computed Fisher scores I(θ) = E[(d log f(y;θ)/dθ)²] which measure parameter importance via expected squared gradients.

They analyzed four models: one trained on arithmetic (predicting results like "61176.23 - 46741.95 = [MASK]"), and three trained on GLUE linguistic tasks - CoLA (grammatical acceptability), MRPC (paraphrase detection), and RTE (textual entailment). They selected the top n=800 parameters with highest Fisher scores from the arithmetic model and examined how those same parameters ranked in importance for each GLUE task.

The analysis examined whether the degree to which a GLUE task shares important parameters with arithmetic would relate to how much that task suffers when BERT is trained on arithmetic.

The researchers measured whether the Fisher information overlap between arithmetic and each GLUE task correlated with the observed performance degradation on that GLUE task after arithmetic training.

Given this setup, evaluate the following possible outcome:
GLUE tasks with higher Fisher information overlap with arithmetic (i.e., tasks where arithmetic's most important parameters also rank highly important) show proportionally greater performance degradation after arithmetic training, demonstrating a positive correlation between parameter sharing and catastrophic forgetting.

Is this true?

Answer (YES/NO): YES